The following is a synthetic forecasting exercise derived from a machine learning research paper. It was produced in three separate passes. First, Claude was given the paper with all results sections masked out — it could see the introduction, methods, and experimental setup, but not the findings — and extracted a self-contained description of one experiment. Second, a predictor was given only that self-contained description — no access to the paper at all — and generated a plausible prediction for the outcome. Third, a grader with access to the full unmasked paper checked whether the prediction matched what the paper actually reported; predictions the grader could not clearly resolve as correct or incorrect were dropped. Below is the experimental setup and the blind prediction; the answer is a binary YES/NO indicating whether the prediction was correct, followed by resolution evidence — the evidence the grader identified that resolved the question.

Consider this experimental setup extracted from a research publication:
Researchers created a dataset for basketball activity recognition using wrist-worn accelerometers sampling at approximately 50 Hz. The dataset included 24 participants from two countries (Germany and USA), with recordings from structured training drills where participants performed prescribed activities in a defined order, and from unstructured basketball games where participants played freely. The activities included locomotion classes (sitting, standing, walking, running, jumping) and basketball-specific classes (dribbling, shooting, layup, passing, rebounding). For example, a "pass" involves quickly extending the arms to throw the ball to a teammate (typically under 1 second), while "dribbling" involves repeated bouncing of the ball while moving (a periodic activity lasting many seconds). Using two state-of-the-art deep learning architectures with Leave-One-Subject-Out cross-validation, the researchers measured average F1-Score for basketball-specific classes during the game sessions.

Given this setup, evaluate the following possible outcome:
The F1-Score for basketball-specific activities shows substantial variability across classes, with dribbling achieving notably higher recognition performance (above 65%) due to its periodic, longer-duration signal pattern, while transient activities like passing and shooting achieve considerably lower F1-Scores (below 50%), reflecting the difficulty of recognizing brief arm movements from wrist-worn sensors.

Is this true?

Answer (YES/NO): NO